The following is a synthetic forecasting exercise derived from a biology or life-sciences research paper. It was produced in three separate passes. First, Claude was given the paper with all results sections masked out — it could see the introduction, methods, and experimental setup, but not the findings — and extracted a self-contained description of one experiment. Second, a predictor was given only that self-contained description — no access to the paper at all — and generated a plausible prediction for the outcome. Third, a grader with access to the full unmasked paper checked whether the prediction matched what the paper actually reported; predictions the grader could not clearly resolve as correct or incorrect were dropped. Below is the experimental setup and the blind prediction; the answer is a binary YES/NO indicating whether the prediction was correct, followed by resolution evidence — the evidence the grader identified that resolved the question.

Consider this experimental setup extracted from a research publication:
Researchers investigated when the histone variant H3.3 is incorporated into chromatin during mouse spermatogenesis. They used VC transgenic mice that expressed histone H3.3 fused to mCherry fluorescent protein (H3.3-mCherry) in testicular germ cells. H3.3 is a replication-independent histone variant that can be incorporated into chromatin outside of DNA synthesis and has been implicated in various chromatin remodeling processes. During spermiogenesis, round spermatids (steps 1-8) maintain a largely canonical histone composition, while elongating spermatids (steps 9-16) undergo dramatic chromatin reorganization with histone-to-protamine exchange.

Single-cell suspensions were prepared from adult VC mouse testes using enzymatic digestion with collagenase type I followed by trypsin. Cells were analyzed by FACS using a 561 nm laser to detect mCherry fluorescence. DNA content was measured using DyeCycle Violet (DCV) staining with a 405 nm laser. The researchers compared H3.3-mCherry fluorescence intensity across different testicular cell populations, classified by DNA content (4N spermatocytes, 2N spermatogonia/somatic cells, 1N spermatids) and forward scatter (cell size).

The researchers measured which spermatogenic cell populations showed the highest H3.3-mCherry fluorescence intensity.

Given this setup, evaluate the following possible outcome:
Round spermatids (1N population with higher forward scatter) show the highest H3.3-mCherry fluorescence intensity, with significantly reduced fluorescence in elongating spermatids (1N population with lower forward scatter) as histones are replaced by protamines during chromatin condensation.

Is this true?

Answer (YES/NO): NO